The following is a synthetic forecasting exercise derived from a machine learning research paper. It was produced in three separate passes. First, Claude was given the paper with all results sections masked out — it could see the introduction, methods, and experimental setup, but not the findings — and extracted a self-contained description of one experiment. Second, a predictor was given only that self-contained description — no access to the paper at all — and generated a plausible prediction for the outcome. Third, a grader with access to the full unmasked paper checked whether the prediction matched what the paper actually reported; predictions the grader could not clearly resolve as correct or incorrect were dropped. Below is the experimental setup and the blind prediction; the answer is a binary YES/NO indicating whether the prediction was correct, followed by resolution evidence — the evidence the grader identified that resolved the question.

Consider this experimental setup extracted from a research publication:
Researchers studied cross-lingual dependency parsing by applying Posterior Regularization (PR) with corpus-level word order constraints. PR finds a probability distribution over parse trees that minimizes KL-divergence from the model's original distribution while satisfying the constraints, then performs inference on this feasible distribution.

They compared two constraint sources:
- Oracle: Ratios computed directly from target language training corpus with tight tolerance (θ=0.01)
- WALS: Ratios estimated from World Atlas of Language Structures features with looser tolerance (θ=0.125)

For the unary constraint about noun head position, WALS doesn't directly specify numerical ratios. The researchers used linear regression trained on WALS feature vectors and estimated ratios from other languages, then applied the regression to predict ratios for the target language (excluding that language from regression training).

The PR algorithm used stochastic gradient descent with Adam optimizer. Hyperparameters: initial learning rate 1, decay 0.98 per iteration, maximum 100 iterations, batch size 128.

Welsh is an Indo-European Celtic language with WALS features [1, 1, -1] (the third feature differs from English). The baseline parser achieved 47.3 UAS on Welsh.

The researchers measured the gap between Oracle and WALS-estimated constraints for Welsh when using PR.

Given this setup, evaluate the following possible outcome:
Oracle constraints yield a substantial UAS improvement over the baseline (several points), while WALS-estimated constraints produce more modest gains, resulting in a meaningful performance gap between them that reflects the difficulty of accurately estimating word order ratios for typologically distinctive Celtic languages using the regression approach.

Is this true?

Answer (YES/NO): YES